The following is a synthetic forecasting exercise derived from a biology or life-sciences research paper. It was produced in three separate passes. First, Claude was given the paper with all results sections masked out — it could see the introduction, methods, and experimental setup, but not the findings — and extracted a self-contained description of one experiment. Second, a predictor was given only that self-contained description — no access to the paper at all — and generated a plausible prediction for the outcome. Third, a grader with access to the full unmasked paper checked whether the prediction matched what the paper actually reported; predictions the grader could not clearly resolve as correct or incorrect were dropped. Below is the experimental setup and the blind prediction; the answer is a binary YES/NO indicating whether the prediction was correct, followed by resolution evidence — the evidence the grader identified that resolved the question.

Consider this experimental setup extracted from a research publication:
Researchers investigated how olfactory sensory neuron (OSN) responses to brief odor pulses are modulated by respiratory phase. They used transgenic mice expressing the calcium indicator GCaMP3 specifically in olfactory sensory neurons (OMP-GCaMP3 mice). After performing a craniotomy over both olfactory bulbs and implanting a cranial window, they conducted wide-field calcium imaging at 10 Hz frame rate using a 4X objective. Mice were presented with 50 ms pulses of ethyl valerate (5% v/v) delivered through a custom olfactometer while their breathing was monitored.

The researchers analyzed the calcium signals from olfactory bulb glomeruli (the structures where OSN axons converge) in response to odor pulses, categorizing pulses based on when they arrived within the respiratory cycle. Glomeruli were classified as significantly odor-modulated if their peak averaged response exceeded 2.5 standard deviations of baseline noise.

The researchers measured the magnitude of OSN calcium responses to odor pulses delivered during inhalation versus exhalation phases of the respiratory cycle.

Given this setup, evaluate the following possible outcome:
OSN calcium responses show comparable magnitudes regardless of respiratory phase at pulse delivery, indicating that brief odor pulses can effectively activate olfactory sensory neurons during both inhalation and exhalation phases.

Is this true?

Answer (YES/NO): NO